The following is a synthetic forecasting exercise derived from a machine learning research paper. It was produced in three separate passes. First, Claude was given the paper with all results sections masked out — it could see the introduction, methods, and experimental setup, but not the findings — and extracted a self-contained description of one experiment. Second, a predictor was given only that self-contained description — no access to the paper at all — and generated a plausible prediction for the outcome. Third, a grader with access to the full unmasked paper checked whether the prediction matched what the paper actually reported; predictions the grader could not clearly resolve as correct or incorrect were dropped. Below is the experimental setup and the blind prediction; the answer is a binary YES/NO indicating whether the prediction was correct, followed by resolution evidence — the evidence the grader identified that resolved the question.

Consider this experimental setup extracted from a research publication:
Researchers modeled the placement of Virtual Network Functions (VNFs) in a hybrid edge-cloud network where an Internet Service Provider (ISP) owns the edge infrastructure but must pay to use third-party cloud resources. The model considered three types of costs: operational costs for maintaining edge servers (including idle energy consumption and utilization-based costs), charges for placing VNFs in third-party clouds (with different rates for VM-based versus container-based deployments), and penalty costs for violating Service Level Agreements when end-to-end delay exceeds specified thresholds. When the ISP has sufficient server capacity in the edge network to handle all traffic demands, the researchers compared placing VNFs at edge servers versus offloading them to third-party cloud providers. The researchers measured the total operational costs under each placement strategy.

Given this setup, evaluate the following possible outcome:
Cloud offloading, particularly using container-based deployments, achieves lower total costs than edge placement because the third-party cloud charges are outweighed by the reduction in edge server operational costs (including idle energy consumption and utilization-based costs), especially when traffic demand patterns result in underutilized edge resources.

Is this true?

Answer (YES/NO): NO